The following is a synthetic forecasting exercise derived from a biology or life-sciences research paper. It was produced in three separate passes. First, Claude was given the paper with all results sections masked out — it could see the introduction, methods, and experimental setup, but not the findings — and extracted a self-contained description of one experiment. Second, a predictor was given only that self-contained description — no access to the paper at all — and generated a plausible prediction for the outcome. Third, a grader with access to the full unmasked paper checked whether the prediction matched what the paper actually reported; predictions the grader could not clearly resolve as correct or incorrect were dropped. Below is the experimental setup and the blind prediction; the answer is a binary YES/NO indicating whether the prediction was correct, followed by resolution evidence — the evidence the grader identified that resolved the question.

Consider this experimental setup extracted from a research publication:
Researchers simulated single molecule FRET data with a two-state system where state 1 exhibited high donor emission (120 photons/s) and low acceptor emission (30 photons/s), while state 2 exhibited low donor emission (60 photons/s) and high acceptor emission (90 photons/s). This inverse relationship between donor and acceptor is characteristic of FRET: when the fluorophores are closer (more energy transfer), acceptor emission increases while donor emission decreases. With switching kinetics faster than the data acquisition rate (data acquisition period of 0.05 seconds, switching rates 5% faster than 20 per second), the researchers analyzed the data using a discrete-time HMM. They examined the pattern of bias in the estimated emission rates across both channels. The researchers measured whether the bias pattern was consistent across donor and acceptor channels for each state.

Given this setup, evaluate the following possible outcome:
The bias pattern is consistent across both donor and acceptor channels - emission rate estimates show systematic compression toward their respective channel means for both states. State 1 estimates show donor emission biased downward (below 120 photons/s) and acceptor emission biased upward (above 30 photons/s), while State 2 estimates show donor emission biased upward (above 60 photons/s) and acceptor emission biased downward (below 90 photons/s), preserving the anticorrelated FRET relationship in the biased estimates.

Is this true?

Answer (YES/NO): NO